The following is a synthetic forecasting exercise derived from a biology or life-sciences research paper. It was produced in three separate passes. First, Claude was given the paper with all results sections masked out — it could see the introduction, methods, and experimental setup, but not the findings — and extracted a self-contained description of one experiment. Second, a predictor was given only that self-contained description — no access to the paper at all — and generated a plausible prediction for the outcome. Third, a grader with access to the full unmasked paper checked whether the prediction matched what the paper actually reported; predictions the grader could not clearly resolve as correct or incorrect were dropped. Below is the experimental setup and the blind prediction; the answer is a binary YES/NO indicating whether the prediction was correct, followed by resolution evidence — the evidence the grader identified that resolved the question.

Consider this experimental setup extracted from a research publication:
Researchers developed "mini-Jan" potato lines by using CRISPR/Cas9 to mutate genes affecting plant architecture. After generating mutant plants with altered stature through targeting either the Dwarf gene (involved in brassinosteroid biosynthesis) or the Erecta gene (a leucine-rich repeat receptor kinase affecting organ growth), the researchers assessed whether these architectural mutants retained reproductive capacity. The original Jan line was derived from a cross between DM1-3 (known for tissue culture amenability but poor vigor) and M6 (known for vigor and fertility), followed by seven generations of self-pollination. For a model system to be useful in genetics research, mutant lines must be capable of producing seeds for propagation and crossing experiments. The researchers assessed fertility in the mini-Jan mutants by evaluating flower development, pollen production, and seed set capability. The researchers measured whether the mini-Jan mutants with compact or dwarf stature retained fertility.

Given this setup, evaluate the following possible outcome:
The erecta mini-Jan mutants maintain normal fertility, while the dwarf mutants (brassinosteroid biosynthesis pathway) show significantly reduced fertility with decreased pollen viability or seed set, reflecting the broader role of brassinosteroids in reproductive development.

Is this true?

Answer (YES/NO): NO